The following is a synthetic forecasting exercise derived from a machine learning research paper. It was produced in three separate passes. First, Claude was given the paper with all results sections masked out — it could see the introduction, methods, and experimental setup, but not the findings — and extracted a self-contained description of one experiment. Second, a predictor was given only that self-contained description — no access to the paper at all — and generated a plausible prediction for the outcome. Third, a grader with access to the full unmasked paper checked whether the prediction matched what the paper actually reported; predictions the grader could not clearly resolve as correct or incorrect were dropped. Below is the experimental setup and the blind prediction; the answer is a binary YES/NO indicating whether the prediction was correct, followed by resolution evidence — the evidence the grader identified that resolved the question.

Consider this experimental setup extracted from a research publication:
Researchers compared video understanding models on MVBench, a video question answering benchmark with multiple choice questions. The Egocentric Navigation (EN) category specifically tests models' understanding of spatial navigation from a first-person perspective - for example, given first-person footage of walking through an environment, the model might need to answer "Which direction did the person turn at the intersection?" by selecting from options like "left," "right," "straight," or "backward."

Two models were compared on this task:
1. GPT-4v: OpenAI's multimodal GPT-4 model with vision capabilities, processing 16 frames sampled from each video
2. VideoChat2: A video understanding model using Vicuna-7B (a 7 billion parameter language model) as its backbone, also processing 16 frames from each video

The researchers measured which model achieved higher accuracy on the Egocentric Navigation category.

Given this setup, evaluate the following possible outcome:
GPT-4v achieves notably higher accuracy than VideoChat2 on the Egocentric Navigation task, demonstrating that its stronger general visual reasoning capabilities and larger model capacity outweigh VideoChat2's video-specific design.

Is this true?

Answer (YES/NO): NO